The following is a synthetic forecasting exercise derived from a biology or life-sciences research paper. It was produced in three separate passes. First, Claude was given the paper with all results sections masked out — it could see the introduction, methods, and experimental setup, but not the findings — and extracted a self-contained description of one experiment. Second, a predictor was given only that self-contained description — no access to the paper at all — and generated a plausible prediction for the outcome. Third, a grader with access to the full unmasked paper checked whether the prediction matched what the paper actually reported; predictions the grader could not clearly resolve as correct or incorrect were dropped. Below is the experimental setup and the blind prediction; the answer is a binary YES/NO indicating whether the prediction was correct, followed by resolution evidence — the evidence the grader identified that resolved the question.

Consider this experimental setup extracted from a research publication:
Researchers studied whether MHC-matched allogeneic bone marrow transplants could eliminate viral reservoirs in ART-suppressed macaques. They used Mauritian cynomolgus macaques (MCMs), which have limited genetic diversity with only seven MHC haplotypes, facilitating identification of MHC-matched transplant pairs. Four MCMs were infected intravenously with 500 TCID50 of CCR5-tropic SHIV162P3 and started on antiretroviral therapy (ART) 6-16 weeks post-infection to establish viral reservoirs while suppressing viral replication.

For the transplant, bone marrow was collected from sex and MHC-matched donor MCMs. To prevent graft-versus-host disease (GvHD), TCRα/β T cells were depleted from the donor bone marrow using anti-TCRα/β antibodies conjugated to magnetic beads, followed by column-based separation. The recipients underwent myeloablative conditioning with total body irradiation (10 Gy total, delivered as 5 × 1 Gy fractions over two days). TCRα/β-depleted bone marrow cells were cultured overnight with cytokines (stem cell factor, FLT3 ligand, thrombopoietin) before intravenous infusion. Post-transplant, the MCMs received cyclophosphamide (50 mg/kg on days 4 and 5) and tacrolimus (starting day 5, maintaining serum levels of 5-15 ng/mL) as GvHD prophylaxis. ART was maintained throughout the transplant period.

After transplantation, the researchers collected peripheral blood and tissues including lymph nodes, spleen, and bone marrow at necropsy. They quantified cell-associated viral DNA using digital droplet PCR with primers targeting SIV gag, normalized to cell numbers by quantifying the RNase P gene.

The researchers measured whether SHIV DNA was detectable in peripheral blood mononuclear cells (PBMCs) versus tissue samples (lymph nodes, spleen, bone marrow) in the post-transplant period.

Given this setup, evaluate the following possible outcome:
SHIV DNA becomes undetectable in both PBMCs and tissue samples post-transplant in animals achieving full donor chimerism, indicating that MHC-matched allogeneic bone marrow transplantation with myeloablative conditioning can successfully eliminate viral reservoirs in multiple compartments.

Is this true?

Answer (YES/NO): NO